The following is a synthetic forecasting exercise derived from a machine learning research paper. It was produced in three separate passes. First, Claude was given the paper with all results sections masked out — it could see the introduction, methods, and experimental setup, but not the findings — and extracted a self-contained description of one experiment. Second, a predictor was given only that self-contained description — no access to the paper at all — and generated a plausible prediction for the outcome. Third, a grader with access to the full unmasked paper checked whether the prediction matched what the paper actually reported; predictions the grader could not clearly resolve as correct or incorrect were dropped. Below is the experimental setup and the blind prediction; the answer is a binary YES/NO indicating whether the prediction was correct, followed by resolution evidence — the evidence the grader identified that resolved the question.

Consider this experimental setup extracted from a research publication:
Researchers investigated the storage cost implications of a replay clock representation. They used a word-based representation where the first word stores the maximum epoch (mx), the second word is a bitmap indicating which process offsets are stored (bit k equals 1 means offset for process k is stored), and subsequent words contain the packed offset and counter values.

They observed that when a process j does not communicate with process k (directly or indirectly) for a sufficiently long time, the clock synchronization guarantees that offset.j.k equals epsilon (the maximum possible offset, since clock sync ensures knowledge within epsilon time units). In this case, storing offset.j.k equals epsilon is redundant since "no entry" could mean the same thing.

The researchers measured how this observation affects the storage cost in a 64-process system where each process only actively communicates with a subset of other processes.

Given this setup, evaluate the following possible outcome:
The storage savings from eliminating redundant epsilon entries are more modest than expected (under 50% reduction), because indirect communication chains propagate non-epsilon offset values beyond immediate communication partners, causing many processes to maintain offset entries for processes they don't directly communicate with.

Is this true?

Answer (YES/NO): NO